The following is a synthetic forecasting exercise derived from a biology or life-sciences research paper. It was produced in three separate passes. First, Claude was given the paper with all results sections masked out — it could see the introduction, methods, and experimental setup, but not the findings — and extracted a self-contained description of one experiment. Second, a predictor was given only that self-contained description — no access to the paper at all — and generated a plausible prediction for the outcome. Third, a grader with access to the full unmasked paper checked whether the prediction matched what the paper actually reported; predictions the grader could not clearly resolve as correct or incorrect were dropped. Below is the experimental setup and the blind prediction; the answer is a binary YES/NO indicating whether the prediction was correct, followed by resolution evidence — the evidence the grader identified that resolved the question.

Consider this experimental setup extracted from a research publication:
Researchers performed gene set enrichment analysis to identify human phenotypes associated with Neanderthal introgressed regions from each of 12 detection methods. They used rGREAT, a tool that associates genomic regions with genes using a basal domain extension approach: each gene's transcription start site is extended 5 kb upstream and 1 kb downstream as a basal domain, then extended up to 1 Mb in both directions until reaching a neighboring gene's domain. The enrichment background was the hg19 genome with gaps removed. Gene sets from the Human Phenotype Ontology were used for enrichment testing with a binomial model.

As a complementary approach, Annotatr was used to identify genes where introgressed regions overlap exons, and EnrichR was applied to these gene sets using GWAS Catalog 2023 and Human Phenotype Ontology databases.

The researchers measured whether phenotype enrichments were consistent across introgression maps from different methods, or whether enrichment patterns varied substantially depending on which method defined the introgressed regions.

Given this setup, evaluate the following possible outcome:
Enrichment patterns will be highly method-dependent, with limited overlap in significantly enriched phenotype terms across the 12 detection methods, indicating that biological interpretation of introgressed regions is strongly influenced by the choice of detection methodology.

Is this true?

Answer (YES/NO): YES